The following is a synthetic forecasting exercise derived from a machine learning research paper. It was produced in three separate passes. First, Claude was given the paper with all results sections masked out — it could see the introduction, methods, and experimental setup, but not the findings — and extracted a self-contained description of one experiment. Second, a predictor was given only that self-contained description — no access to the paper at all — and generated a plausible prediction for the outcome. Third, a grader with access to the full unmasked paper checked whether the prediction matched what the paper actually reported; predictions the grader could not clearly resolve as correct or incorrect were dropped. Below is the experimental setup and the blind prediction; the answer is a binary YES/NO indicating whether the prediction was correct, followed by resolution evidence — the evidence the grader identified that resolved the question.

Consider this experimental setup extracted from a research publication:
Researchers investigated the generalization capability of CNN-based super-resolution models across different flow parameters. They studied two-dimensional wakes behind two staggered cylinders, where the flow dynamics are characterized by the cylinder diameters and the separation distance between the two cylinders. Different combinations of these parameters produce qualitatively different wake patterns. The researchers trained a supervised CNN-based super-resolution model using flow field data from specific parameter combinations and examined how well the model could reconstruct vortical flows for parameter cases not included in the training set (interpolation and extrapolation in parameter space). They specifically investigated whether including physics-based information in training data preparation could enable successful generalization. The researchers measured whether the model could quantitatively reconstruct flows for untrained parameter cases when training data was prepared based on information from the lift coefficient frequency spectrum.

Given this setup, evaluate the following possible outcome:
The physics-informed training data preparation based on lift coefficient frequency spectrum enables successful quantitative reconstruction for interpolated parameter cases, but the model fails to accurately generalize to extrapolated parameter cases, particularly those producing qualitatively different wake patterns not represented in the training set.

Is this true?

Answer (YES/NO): NO